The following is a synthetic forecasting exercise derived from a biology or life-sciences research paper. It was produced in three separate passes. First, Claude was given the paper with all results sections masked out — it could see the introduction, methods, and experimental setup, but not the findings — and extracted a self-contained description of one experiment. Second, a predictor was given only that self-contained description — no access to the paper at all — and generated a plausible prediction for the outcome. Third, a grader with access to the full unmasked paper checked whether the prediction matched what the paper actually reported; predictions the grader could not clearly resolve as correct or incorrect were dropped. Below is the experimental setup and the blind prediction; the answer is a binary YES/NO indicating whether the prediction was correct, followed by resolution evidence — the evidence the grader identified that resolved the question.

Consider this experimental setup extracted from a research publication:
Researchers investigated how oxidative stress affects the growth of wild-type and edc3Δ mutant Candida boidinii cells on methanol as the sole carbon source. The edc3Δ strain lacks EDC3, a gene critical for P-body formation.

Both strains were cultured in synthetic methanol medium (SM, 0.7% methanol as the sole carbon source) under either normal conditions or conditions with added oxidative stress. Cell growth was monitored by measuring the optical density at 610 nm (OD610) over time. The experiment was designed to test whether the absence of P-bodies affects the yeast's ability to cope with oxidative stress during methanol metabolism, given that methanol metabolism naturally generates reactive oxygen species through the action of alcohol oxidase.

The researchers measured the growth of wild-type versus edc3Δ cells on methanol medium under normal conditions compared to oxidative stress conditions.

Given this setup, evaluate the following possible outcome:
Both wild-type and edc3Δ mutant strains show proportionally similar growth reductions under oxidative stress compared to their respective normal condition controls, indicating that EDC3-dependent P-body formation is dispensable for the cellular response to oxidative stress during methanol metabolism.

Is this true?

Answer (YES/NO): NO